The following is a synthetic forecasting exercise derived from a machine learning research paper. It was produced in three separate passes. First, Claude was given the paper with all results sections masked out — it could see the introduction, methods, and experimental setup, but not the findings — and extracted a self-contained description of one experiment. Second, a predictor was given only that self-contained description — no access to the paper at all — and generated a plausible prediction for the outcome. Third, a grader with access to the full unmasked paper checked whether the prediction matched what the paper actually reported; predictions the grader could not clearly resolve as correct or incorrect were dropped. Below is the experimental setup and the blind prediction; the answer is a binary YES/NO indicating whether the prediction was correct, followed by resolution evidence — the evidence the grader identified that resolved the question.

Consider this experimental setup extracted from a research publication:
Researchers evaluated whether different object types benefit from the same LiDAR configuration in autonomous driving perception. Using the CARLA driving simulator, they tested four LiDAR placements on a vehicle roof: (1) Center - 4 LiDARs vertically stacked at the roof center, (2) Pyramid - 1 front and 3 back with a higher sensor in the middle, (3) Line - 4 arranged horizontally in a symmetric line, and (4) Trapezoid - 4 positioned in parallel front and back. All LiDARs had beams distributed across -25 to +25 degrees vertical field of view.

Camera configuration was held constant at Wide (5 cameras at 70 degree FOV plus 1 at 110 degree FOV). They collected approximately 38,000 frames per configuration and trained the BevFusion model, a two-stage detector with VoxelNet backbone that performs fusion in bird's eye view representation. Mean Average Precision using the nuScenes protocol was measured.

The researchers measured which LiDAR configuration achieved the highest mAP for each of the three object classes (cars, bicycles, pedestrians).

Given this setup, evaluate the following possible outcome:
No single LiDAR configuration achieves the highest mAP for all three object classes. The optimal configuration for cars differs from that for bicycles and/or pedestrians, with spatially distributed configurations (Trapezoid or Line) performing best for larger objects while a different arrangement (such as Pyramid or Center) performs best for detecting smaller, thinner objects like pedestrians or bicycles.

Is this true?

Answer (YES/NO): NO